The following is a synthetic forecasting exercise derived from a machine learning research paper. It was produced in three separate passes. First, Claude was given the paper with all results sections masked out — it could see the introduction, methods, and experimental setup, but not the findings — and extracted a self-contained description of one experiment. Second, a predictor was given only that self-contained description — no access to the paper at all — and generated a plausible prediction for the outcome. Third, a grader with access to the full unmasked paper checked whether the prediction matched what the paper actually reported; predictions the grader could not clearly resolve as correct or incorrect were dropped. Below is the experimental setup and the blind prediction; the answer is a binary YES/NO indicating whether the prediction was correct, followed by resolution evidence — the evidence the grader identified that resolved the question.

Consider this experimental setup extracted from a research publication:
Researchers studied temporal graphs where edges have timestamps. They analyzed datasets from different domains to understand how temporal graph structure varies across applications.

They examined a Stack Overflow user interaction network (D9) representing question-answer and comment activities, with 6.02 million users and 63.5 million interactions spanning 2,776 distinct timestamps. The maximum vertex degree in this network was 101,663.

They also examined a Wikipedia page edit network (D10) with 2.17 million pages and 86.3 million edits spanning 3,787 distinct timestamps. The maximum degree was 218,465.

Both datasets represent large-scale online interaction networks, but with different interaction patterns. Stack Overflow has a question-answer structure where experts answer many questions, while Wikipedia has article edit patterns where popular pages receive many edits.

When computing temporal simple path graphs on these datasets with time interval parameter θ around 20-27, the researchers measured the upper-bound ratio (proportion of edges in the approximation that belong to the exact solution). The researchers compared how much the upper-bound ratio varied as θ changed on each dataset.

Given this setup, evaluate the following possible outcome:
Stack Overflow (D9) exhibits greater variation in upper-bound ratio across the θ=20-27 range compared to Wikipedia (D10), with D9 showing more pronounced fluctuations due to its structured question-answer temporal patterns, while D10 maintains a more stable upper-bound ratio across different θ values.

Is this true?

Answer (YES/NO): NO